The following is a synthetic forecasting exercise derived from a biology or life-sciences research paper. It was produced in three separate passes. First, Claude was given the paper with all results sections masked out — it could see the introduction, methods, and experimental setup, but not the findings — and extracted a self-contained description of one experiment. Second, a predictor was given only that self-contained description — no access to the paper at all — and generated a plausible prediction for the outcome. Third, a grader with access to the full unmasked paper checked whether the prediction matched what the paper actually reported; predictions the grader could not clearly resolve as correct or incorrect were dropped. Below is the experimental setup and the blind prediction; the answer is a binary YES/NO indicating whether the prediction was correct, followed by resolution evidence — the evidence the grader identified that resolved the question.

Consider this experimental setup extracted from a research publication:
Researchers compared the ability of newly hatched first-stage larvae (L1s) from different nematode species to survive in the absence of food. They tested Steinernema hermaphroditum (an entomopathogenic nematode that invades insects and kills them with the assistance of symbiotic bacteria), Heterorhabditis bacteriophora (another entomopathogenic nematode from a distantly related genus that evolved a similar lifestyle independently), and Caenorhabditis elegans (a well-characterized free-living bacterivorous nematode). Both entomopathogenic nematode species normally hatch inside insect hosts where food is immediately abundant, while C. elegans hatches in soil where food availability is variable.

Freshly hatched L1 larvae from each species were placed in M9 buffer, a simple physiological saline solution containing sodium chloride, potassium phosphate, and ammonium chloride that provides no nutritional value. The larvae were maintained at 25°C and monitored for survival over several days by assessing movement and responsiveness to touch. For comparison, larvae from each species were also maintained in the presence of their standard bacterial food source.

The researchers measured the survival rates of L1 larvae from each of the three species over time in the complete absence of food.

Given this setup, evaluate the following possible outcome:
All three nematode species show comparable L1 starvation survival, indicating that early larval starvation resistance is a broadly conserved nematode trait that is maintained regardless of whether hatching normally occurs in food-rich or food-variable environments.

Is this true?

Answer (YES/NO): NO